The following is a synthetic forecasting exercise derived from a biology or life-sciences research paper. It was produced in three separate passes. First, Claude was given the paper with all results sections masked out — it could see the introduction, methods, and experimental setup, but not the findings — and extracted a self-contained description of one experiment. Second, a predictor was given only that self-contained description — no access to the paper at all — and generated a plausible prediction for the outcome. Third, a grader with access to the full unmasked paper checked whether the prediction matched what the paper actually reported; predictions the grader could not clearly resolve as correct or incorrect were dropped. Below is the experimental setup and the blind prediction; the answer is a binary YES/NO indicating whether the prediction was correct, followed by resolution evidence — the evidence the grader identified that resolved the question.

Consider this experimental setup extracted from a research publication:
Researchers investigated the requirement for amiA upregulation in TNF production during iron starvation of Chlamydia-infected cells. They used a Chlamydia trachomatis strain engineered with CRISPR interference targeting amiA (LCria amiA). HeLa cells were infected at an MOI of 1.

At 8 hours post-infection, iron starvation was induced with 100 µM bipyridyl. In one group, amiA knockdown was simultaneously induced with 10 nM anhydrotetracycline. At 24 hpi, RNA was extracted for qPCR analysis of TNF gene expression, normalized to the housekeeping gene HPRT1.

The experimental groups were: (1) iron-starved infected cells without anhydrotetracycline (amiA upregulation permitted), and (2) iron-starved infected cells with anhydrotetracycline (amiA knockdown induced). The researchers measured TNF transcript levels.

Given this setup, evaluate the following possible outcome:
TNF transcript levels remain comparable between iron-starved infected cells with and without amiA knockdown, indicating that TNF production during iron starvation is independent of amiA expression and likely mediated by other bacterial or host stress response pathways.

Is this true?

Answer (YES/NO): NO